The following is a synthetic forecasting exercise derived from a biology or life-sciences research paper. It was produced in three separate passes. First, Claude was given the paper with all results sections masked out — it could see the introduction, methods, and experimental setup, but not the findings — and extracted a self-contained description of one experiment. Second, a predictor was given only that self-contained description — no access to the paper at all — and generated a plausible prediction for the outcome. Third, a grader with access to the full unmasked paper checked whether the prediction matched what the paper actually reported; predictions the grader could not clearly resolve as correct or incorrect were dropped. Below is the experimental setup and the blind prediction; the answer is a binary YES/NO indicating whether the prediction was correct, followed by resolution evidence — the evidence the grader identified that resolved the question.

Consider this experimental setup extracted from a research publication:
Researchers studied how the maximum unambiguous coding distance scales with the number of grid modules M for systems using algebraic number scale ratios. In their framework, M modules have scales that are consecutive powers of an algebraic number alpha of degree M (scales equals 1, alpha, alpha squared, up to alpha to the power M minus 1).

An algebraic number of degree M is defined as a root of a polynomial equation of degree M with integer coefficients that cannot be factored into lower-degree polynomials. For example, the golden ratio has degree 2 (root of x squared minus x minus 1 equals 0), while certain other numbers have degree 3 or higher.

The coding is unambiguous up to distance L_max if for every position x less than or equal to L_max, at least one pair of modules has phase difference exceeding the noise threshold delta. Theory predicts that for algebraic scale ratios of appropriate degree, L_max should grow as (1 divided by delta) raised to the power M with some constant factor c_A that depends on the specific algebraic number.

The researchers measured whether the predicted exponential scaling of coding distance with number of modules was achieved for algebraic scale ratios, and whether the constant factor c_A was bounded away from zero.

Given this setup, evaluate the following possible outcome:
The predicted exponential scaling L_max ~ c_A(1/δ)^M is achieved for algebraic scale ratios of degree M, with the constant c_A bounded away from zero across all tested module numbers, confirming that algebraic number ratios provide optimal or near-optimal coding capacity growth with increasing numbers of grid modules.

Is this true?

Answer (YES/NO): YES